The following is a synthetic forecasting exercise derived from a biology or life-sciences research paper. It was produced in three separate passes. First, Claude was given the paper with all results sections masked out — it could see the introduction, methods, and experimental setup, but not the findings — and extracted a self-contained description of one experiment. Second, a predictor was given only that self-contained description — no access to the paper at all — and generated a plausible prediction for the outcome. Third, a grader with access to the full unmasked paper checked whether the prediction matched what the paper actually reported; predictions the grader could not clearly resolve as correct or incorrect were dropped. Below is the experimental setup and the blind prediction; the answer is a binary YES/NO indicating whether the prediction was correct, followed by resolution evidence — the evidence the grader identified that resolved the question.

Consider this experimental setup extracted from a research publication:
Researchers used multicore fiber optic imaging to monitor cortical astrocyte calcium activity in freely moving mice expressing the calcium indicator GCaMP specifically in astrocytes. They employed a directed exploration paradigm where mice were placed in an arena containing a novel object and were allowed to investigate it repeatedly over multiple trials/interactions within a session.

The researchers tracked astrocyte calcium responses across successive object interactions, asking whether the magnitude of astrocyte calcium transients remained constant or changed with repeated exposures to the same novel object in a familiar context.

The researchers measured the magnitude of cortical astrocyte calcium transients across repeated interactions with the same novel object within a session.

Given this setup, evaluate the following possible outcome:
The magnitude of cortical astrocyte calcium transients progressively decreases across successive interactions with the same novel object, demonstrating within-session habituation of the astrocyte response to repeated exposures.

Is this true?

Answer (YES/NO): YES